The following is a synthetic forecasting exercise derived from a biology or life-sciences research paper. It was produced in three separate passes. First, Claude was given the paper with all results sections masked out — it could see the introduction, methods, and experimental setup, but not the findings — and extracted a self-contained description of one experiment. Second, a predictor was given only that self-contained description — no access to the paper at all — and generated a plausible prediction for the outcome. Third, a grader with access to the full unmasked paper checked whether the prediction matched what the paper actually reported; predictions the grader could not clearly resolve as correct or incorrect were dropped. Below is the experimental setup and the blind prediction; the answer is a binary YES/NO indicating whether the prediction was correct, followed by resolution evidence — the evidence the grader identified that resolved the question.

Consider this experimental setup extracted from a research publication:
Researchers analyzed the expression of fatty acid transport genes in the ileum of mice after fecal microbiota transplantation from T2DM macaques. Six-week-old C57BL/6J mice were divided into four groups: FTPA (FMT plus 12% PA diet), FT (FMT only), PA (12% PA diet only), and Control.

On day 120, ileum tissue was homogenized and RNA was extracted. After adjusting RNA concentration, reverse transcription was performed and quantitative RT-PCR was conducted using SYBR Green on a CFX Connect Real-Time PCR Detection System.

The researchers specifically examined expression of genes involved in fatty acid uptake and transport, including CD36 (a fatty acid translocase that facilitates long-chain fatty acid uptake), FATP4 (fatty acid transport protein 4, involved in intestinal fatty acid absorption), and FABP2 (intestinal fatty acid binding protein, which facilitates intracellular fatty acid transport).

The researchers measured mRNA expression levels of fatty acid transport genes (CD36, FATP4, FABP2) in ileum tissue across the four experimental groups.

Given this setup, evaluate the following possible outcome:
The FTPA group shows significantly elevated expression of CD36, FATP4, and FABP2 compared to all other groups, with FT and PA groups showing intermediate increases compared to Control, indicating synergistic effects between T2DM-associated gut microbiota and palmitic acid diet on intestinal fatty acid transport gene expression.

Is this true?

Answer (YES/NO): NO